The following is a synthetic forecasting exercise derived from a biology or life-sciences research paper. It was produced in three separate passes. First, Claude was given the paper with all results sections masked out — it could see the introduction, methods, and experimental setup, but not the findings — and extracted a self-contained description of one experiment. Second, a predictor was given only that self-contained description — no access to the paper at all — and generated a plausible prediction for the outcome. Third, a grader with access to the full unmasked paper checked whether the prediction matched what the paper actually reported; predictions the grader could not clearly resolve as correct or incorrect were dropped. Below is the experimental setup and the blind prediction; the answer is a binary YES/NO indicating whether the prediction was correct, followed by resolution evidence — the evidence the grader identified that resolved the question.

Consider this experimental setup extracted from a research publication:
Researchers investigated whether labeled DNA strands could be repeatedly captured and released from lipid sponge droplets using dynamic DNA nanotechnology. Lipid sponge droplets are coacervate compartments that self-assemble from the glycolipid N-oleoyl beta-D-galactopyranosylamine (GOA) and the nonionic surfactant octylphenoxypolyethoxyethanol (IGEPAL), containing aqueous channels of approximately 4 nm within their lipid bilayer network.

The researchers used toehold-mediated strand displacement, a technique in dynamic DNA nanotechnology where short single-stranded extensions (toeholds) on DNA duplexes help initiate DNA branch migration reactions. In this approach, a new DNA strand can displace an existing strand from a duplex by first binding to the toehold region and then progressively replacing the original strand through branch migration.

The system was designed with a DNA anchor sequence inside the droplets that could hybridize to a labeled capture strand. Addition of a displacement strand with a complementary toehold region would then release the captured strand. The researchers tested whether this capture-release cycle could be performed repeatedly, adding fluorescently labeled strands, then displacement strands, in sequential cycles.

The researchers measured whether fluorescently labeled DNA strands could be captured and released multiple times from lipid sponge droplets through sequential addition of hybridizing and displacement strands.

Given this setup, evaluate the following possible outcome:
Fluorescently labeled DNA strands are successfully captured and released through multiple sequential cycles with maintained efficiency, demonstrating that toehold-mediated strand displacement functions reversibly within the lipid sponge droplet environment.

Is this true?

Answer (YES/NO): YES